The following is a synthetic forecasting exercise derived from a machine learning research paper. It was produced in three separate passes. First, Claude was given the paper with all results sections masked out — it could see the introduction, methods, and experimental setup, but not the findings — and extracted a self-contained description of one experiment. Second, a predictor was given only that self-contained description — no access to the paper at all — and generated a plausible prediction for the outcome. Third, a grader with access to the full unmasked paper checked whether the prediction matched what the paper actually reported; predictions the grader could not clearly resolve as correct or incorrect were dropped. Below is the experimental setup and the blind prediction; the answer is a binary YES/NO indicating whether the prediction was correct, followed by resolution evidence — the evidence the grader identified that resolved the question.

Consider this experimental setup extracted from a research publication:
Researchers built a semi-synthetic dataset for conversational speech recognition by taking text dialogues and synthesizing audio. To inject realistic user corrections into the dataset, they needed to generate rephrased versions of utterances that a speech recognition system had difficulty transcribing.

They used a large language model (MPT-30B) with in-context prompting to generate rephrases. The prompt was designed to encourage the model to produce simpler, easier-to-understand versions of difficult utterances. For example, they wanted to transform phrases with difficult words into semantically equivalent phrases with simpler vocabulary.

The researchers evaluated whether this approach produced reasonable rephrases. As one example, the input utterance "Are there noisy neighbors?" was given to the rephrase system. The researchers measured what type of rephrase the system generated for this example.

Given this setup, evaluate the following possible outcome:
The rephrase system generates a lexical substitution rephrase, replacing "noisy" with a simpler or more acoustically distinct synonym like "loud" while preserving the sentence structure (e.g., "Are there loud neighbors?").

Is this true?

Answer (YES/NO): NO